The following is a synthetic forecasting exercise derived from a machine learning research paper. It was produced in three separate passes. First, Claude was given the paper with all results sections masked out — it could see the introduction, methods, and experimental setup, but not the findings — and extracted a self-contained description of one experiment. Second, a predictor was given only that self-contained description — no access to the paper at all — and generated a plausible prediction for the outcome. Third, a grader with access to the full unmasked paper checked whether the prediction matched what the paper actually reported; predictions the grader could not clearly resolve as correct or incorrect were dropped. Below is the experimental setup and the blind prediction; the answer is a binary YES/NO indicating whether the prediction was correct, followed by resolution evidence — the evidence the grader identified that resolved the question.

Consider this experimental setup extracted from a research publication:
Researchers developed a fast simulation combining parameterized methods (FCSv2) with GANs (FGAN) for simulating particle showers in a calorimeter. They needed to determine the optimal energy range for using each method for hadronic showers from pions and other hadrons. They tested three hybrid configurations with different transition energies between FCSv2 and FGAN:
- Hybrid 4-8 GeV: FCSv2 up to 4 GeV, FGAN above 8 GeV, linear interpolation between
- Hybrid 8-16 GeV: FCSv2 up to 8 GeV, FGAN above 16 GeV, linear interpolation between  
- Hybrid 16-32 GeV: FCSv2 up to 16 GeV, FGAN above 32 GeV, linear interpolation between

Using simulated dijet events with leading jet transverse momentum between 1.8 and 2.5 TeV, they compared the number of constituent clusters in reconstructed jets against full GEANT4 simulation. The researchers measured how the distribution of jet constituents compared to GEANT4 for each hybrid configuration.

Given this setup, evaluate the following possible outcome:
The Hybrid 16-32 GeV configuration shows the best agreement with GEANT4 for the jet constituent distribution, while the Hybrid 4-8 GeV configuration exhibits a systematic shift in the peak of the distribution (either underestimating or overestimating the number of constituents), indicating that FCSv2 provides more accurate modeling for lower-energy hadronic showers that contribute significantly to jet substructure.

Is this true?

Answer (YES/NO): NO